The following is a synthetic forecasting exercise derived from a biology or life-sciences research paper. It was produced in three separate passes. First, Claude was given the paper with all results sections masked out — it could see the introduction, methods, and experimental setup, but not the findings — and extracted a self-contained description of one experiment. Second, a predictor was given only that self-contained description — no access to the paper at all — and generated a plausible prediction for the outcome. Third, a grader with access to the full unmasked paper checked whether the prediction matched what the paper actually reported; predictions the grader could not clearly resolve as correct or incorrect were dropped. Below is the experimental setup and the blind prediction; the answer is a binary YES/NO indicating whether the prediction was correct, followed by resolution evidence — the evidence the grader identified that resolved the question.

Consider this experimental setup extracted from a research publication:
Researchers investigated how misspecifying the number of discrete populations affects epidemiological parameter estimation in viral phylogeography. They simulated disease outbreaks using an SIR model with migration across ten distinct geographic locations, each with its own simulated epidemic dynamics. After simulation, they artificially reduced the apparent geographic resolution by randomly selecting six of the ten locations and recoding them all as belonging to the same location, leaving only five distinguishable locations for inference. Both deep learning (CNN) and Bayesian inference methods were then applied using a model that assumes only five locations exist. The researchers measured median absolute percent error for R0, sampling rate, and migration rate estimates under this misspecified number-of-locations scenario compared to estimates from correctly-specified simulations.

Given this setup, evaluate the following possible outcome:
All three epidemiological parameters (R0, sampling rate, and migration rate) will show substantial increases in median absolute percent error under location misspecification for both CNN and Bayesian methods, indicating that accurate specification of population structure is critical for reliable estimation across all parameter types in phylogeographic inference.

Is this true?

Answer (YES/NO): NO